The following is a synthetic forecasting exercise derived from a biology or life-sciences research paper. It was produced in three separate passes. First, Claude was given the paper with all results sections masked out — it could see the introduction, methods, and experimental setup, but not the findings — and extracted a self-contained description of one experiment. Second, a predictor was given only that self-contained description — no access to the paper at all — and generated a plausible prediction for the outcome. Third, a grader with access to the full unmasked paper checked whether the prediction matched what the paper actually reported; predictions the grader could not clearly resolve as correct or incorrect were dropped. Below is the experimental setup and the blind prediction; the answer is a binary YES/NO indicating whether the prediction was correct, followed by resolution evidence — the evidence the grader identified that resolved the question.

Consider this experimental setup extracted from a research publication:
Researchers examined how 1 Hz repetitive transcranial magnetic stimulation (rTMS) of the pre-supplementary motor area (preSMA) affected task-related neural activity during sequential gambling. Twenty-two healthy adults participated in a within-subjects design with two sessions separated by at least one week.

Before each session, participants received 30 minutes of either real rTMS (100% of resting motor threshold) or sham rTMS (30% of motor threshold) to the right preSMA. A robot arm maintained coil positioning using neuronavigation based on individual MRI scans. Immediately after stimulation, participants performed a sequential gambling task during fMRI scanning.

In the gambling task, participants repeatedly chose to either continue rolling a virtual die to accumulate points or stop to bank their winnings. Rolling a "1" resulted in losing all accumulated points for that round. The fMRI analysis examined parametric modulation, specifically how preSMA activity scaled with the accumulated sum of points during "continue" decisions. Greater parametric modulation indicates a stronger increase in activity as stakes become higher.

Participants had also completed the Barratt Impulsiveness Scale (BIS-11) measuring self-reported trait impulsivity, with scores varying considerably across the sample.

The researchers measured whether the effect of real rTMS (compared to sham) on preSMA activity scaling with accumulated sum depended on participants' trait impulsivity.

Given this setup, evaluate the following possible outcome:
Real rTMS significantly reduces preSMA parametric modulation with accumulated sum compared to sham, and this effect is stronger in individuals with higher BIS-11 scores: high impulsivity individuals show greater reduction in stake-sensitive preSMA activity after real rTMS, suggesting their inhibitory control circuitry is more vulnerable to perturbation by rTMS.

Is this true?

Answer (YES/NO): NO